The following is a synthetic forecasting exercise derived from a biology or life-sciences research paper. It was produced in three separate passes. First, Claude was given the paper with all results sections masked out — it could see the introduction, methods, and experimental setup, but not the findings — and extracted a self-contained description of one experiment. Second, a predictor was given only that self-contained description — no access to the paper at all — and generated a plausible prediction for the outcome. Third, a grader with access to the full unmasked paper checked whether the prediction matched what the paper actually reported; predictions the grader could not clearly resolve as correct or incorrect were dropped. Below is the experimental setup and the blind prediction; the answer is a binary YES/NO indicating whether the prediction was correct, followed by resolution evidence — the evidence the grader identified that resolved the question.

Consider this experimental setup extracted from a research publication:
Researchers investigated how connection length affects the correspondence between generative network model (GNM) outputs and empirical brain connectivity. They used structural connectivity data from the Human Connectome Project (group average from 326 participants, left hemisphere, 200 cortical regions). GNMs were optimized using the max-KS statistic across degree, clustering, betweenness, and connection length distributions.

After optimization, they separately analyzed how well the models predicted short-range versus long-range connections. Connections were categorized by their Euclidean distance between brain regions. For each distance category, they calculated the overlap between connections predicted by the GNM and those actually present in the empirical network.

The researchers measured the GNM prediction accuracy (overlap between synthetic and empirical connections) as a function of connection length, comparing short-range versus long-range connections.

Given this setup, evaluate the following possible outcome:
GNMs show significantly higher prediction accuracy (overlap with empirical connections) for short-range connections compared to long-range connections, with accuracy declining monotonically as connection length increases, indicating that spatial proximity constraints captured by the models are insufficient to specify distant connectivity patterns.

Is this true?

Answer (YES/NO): YES